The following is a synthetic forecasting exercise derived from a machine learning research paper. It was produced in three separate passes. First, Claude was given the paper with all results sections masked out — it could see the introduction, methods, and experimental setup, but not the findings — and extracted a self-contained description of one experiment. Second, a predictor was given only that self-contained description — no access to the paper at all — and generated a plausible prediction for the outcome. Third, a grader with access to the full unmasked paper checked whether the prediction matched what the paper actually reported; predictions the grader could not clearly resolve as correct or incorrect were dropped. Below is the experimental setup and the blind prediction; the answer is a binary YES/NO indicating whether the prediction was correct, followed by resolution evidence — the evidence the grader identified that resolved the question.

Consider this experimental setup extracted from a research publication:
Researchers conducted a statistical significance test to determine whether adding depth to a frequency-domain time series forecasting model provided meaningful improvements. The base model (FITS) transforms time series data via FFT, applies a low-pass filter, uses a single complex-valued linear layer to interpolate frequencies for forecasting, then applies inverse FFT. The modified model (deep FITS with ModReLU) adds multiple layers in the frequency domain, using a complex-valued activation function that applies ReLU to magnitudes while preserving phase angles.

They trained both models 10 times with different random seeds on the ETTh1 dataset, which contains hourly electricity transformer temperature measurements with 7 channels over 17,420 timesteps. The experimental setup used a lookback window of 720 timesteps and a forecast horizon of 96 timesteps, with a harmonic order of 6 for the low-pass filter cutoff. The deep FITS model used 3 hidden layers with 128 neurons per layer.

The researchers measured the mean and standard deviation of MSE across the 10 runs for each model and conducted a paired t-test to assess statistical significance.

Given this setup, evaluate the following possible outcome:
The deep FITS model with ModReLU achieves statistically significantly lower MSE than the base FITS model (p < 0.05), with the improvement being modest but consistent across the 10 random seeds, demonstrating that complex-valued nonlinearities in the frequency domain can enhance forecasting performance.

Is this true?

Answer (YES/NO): YES